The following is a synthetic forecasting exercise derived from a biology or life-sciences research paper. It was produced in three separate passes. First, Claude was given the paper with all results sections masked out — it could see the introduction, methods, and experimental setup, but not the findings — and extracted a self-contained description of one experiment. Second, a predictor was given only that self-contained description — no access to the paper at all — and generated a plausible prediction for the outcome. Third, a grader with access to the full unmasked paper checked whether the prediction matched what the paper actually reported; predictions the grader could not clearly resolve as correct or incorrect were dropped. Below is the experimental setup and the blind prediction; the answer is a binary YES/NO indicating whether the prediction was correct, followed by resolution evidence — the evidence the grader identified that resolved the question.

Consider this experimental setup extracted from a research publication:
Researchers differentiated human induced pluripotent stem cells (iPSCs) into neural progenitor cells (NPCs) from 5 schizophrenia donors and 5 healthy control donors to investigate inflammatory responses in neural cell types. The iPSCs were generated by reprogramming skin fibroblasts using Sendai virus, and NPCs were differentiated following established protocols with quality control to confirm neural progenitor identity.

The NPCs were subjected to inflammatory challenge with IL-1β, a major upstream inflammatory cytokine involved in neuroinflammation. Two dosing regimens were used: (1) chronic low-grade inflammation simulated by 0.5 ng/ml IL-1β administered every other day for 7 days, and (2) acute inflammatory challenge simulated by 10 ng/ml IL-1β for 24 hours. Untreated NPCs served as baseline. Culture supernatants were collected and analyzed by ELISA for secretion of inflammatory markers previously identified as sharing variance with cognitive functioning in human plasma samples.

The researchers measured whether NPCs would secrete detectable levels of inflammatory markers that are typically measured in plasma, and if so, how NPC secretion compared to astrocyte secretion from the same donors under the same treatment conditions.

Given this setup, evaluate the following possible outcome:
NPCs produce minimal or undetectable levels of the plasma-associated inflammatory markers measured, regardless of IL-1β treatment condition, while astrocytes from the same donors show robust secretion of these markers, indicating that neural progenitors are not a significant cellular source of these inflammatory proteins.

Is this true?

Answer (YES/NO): NO